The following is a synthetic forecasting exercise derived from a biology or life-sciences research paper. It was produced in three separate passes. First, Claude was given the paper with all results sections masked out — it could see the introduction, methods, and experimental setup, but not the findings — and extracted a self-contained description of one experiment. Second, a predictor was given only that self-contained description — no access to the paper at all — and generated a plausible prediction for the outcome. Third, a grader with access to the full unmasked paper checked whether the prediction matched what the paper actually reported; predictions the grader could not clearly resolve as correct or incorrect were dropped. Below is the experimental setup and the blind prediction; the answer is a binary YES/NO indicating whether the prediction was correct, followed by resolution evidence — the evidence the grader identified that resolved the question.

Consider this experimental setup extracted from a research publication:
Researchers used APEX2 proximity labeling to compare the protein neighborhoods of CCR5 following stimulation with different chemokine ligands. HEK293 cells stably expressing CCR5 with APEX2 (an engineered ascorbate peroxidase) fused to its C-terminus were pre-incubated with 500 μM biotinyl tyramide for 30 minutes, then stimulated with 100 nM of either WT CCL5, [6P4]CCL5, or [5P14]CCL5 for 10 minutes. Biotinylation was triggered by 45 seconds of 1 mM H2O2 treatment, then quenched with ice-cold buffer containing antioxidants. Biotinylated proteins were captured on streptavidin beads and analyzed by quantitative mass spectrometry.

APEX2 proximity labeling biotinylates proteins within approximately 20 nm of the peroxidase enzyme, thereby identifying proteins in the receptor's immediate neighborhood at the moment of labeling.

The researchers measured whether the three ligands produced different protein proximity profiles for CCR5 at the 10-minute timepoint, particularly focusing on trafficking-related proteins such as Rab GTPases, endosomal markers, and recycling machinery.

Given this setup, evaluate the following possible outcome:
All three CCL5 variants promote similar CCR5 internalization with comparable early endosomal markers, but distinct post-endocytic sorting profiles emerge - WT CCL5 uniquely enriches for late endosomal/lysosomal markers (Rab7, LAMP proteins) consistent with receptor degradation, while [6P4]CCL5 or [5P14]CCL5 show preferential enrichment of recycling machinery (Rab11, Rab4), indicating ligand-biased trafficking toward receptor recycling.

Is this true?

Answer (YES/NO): NO